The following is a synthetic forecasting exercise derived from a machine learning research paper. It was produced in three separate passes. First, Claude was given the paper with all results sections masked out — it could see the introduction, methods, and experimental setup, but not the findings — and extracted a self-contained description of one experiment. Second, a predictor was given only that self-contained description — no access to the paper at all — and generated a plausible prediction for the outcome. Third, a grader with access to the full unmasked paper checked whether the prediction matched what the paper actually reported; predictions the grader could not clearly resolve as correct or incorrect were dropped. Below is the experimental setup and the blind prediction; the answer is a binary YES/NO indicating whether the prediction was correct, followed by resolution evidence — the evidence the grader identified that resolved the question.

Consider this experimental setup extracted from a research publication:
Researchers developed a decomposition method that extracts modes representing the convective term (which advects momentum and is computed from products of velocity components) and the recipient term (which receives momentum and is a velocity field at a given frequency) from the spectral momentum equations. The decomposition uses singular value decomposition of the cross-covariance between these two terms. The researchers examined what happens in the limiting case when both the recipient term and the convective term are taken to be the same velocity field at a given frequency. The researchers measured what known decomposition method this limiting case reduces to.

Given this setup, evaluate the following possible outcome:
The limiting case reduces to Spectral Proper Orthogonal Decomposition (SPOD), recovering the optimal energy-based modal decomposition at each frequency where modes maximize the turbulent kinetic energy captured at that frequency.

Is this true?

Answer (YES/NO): NO